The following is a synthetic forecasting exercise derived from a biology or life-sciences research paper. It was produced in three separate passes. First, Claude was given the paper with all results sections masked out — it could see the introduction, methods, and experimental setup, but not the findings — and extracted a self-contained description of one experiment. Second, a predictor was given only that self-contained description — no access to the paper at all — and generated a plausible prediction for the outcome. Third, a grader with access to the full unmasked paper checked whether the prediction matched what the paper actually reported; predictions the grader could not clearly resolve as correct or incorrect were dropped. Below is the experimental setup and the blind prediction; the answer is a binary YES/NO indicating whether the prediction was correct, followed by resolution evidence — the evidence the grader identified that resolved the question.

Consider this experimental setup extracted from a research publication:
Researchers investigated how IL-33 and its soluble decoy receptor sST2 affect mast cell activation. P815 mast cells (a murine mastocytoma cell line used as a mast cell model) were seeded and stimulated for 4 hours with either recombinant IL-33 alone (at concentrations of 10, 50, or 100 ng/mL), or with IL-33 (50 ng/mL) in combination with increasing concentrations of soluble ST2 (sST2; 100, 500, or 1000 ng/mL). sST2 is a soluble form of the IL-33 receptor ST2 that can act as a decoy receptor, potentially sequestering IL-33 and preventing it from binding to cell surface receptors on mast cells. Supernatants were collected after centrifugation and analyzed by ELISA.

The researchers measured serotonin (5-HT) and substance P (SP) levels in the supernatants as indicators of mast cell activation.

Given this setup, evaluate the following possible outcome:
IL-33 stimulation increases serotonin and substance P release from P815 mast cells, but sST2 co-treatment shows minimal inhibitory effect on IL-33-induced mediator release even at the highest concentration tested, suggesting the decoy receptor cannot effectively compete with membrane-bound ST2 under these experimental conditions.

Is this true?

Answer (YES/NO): NO